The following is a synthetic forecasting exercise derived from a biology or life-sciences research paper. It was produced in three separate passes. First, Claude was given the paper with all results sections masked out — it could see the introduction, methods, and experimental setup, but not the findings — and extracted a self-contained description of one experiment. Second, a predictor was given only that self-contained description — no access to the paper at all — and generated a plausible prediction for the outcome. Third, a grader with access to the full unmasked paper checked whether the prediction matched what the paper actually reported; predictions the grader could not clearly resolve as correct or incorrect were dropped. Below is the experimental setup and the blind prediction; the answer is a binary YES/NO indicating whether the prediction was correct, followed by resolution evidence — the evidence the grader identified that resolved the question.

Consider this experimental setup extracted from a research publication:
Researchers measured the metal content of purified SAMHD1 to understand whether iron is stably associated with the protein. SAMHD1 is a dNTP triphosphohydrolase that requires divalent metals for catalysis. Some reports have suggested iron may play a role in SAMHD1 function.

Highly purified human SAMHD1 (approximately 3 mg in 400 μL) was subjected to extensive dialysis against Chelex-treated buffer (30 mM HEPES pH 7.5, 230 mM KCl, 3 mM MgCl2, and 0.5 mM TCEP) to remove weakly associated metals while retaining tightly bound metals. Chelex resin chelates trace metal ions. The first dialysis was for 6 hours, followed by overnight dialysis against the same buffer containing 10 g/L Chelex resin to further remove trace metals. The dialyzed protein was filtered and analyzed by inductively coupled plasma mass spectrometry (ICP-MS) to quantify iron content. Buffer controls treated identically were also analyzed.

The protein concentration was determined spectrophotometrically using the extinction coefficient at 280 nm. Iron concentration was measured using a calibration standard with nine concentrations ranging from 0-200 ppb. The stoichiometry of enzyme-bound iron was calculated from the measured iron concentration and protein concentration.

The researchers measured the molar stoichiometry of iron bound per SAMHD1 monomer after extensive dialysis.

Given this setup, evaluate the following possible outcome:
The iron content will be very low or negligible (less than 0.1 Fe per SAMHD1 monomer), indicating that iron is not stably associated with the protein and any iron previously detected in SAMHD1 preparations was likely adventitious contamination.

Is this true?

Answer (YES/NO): NO